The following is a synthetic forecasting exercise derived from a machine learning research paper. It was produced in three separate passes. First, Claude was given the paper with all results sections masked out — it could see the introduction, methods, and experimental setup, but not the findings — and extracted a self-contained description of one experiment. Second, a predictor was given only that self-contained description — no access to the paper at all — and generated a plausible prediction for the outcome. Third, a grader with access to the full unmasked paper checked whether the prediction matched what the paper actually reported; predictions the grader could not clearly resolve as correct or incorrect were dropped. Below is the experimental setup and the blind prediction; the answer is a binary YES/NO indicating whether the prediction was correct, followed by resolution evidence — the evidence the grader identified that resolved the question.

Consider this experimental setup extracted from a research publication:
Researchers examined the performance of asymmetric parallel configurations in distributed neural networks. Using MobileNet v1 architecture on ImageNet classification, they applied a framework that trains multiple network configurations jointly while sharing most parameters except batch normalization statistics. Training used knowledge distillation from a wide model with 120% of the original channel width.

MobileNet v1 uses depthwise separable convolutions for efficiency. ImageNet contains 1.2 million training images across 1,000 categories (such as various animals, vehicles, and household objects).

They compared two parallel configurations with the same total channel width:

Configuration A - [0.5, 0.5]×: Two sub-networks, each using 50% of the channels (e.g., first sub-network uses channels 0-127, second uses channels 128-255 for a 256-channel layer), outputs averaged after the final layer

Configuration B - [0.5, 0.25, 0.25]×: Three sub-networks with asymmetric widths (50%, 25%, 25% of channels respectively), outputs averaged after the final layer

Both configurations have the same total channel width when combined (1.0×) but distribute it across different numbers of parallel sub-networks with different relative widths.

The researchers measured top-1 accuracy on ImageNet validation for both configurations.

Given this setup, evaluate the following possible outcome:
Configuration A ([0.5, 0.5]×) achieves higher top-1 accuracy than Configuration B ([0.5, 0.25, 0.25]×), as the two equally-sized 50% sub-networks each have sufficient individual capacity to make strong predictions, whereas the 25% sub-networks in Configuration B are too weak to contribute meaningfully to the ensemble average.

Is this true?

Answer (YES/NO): YES